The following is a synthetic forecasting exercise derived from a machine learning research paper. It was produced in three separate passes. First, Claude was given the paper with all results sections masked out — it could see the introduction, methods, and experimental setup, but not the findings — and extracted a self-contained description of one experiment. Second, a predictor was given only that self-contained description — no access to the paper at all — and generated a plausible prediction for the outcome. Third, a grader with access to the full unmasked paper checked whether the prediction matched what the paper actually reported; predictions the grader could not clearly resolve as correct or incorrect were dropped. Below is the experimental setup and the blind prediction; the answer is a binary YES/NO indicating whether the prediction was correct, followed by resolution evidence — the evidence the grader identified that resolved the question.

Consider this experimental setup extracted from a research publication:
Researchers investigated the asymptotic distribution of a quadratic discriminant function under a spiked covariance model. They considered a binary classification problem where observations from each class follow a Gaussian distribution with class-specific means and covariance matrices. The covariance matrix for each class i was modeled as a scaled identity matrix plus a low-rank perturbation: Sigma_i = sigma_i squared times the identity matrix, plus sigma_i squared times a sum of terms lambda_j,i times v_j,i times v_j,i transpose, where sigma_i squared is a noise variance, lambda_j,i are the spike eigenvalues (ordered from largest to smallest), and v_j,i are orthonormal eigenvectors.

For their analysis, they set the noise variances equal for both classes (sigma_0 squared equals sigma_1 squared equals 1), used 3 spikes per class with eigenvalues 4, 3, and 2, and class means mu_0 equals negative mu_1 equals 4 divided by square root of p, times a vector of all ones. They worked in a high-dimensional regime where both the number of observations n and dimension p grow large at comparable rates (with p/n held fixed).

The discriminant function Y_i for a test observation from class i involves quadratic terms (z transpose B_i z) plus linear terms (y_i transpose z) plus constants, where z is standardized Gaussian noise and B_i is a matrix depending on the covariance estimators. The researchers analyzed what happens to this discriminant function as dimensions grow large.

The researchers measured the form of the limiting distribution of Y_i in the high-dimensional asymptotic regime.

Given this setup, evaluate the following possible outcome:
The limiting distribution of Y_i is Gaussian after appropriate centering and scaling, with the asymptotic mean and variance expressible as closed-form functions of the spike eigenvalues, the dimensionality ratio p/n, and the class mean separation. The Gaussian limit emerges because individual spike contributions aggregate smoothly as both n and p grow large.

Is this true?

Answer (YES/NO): NO